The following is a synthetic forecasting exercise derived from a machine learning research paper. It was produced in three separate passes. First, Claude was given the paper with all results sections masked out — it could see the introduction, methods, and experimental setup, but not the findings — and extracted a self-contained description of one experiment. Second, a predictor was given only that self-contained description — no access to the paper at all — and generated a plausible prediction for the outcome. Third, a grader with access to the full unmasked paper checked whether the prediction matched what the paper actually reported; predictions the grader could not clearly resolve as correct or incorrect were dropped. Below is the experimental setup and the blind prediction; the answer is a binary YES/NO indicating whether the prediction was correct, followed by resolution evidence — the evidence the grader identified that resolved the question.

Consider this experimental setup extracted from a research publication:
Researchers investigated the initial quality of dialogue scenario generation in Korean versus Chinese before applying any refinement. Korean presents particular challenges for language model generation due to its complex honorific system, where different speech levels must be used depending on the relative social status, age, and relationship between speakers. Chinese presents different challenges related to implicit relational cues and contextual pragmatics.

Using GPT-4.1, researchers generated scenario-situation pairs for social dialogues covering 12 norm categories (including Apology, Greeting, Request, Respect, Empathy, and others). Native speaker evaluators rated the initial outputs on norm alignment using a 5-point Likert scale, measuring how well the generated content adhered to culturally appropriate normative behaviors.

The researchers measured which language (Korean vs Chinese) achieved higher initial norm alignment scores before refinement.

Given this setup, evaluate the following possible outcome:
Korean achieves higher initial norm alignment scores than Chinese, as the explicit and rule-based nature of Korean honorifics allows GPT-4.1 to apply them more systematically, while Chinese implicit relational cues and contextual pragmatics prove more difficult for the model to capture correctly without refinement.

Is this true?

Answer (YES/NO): NO